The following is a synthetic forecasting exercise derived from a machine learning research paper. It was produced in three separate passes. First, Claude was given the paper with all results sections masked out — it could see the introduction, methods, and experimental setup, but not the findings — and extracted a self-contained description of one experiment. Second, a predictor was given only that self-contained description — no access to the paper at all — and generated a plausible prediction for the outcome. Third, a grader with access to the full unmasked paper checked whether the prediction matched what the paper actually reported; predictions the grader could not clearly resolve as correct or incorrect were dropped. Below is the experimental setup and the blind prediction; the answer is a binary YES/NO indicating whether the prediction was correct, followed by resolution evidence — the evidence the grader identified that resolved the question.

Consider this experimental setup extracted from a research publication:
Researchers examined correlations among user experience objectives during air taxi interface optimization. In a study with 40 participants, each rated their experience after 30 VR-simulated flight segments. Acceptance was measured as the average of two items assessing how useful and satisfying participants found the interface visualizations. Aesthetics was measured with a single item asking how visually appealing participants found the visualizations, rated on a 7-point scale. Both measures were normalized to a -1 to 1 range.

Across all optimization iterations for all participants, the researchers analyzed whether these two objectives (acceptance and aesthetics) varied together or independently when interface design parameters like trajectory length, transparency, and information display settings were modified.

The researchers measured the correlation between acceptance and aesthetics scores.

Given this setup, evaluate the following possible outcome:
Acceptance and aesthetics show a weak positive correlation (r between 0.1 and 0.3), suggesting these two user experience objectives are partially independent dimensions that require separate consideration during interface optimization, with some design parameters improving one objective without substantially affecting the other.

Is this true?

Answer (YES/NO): NO